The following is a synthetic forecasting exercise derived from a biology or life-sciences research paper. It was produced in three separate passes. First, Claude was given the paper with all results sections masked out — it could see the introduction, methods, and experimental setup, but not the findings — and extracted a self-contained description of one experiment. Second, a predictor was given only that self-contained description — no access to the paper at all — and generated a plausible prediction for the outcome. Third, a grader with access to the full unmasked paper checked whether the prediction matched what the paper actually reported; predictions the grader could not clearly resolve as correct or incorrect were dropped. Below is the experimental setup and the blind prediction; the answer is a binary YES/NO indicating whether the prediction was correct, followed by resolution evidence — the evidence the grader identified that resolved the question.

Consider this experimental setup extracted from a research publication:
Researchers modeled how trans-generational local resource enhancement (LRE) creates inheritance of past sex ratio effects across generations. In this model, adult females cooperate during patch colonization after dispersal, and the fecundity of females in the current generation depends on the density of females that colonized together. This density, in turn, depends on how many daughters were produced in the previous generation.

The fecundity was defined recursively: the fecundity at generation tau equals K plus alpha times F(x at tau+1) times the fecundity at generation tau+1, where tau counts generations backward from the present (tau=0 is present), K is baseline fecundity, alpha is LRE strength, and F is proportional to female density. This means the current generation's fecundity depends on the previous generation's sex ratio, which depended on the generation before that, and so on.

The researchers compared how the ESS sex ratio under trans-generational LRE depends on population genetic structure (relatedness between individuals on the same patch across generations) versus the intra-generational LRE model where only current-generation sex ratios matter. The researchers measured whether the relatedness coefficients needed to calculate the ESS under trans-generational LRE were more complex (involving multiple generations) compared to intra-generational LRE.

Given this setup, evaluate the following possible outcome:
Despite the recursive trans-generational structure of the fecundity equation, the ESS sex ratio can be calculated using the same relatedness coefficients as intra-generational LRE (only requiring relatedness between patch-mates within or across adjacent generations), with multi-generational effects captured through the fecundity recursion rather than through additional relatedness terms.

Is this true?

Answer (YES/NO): NO